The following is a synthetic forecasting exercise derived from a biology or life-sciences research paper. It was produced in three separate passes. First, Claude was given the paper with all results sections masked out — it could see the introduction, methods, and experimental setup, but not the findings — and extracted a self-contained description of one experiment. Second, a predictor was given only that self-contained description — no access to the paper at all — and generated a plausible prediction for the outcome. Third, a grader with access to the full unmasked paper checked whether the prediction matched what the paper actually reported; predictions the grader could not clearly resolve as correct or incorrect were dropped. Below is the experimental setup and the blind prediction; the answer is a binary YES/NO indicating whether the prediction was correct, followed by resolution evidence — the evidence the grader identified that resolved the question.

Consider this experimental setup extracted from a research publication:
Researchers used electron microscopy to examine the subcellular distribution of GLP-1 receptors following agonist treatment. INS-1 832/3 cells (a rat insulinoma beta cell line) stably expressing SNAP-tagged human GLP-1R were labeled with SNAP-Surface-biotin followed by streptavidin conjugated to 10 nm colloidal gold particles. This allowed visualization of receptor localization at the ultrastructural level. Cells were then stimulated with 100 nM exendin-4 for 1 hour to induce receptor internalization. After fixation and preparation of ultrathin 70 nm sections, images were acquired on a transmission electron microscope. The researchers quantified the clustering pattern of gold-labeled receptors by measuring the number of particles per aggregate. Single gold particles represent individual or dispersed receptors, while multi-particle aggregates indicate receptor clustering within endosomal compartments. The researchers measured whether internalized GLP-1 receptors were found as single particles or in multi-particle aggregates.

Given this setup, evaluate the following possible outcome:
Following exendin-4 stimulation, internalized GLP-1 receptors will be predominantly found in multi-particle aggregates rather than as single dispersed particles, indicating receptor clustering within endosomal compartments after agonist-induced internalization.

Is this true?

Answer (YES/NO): NO